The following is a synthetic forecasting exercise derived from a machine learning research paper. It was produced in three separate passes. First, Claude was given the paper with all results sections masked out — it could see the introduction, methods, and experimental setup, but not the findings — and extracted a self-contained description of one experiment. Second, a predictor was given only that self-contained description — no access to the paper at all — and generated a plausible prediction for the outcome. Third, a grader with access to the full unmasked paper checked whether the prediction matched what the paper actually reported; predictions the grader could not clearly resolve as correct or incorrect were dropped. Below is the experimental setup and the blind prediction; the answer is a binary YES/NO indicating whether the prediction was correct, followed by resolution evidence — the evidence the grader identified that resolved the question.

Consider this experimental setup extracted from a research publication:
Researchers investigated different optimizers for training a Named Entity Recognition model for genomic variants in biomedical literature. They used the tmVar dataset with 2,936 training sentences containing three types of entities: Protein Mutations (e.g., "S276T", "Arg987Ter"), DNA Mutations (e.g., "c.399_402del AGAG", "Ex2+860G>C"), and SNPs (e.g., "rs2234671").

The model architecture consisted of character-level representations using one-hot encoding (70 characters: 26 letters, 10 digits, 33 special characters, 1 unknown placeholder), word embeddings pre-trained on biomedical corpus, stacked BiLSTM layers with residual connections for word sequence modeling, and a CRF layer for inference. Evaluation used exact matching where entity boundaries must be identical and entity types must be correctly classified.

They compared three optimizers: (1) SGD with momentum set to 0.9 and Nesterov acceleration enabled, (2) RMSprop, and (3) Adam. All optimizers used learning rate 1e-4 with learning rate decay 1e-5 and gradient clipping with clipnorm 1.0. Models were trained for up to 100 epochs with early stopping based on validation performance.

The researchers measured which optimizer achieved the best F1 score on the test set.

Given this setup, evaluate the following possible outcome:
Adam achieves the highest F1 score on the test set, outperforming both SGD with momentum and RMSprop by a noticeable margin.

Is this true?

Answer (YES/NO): NO